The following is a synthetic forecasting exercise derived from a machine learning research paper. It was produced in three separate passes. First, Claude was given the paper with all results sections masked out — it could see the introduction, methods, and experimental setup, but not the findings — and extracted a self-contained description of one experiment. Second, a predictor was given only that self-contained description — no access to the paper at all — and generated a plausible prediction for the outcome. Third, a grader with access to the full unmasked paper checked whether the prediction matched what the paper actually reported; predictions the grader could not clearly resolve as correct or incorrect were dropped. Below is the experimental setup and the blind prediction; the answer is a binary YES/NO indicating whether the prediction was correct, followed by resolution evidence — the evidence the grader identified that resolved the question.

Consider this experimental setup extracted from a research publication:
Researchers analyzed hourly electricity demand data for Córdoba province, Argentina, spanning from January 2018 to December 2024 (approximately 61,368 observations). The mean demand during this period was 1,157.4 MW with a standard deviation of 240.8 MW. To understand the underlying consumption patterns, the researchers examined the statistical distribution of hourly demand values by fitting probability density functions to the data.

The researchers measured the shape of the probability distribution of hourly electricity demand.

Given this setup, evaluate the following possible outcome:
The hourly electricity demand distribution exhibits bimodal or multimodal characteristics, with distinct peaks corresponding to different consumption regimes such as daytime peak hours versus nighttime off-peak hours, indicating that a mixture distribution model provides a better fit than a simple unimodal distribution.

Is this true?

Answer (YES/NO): YES